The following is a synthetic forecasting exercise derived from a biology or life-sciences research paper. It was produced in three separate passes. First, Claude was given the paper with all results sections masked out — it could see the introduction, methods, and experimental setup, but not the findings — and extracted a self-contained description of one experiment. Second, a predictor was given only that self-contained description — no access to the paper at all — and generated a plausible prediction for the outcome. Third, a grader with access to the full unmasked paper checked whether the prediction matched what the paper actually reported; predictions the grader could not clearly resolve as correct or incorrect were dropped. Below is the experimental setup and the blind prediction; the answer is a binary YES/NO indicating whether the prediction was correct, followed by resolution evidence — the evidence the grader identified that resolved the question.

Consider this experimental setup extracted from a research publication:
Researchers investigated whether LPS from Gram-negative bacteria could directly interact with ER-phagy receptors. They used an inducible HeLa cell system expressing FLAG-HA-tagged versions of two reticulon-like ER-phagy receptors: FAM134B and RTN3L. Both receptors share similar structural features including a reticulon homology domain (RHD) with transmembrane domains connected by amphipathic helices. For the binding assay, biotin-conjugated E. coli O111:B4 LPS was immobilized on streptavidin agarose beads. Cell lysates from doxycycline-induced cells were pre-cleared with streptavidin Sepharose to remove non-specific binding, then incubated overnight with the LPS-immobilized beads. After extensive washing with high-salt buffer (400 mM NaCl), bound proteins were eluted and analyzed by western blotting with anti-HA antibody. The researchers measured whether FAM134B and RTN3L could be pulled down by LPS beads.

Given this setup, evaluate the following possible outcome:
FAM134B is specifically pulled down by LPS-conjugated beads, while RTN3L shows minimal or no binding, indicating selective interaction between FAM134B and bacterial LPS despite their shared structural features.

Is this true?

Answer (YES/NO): YES